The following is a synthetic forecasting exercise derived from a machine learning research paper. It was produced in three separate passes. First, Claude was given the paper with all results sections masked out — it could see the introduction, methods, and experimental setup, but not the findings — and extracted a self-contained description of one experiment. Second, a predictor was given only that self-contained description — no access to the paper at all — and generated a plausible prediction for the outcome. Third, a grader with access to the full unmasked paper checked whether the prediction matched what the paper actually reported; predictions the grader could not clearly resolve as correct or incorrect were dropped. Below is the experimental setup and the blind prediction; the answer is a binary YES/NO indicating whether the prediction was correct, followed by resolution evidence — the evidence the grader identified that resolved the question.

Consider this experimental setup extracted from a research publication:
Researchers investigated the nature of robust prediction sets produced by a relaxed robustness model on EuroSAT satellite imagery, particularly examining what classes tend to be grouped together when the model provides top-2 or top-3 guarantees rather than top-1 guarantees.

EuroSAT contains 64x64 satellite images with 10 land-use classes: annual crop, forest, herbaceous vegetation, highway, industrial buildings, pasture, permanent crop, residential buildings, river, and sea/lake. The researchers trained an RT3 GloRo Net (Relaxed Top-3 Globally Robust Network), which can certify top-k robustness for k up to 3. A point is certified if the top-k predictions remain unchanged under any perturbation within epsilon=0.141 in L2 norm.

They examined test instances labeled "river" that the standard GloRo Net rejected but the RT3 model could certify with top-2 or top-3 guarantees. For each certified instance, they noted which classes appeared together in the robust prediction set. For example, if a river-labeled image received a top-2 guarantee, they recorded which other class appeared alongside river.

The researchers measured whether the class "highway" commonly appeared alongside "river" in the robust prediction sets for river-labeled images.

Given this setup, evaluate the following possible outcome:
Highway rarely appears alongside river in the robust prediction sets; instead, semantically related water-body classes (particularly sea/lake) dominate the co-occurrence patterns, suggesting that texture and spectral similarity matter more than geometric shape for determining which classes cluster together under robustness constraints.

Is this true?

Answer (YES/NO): NO